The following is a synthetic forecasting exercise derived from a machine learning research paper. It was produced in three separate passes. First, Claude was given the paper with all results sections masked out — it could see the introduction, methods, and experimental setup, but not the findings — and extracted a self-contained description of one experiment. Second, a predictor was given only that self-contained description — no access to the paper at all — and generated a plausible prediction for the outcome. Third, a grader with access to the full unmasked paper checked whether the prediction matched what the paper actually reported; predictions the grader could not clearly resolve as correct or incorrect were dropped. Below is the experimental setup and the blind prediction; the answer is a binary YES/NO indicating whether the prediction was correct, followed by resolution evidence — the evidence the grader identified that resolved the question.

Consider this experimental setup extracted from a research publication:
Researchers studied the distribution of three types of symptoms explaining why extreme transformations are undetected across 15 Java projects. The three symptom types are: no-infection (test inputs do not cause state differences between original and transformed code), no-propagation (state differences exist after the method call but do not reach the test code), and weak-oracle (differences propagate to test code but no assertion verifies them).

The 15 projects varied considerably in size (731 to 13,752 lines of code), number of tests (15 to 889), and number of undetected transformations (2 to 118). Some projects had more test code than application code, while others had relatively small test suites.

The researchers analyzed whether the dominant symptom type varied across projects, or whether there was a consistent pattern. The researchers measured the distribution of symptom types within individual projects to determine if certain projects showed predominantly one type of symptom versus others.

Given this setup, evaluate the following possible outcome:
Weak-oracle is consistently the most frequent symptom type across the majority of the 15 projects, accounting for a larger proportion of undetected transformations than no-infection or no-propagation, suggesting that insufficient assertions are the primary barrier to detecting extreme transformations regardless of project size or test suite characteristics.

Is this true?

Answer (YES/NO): NO